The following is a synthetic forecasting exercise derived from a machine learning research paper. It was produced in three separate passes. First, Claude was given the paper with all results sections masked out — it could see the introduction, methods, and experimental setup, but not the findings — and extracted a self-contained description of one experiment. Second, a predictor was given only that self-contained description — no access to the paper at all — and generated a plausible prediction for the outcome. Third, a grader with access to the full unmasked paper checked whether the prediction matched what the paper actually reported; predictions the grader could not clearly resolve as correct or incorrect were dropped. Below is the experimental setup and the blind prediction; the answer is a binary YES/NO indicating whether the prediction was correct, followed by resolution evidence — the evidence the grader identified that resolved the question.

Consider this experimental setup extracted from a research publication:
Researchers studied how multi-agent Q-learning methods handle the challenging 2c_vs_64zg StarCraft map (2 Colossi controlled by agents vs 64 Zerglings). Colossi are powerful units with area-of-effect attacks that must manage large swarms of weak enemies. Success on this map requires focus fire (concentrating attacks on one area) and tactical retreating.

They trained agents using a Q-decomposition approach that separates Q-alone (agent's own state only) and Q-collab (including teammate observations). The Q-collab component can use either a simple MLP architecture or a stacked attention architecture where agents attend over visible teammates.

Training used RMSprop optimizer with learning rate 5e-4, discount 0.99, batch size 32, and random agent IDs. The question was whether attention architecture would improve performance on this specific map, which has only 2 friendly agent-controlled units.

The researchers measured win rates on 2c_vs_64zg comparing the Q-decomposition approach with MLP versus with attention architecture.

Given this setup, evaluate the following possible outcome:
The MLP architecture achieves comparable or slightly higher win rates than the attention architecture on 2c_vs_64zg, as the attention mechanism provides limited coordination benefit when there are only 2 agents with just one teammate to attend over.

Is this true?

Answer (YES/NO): NO